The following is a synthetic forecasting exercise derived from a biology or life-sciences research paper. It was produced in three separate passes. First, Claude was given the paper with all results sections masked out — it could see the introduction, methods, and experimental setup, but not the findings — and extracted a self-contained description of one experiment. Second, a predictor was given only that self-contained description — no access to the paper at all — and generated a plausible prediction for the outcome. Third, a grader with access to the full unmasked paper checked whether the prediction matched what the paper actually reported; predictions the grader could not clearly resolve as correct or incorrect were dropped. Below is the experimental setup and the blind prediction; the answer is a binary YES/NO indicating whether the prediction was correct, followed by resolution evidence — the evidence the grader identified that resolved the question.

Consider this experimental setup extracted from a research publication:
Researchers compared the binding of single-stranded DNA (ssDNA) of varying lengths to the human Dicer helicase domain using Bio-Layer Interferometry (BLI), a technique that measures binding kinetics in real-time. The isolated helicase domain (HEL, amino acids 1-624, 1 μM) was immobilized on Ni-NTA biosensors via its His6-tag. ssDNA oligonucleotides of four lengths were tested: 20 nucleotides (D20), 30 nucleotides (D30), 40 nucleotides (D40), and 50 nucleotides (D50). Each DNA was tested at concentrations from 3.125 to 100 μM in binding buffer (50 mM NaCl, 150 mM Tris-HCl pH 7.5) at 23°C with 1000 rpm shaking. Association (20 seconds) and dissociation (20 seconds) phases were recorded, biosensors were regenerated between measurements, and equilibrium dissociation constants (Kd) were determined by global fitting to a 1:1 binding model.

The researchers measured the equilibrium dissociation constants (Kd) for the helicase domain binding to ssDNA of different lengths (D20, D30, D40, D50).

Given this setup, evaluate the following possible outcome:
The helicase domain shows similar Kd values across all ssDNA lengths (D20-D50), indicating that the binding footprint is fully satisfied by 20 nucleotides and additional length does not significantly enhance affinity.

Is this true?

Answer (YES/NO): NO